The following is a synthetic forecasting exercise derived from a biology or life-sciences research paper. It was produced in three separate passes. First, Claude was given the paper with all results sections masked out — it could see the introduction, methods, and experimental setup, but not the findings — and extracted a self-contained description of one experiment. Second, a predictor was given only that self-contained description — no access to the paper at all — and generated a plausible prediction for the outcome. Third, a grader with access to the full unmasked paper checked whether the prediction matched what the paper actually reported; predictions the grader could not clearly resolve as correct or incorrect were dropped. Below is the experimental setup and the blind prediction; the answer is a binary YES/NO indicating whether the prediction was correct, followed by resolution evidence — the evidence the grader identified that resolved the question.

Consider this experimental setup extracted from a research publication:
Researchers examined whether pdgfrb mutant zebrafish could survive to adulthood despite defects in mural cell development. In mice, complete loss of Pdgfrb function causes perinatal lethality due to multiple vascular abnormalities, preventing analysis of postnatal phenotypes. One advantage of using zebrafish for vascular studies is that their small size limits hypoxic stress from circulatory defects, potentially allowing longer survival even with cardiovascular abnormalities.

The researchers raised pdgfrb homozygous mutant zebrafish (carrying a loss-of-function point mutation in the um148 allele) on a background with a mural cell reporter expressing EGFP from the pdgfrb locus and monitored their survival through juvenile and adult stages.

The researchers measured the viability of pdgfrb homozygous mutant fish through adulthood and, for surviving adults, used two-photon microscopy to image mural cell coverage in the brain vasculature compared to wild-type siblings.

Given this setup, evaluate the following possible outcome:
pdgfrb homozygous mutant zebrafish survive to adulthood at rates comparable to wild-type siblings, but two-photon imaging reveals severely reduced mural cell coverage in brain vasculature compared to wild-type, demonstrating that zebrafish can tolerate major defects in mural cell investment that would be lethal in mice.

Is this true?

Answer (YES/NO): NO